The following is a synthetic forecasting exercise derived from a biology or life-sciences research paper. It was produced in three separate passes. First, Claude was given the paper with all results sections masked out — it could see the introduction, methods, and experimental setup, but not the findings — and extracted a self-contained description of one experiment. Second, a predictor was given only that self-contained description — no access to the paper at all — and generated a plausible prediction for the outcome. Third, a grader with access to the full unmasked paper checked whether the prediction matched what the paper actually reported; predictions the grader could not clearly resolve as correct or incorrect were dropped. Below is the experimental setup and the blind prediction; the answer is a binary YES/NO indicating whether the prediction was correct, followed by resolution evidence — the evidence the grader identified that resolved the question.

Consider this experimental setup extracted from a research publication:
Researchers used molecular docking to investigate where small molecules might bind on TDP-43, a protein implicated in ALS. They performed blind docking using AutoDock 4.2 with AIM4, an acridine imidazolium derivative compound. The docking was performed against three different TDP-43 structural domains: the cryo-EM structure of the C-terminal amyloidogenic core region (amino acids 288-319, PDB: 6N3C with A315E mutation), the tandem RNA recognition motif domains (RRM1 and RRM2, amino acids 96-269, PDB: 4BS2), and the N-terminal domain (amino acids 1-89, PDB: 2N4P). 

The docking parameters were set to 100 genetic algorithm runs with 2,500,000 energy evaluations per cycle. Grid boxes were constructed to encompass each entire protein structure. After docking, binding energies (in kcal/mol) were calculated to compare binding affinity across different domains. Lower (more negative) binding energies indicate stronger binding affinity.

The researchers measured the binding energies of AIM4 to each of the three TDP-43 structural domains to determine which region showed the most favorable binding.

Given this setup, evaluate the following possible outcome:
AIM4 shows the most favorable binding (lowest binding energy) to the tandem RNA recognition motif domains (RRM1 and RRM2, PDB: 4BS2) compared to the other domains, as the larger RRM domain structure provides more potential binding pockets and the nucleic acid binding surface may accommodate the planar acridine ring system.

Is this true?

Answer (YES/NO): NO